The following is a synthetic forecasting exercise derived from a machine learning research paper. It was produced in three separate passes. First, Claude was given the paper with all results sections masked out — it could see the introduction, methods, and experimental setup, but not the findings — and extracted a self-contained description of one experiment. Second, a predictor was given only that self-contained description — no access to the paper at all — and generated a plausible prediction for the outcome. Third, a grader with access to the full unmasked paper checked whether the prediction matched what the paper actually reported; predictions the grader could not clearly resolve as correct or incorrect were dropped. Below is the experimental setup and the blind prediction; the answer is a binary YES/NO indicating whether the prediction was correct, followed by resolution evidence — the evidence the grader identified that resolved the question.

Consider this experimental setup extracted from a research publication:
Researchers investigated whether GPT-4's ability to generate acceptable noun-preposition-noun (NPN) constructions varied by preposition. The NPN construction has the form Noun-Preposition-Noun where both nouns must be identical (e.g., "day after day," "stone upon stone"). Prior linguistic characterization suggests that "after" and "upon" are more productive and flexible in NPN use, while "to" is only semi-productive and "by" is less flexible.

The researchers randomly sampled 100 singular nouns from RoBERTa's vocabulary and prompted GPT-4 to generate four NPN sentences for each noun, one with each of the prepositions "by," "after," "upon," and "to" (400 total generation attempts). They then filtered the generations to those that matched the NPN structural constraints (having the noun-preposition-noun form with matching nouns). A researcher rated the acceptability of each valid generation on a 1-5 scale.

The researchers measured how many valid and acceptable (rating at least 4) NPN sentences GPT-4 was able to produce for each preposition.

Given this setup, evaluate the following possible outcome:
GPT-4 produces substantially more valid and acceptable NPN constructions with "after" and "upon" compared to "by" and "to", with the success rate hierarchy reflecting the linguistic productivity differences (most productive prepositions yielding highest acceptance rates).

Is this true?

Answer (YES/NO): YES